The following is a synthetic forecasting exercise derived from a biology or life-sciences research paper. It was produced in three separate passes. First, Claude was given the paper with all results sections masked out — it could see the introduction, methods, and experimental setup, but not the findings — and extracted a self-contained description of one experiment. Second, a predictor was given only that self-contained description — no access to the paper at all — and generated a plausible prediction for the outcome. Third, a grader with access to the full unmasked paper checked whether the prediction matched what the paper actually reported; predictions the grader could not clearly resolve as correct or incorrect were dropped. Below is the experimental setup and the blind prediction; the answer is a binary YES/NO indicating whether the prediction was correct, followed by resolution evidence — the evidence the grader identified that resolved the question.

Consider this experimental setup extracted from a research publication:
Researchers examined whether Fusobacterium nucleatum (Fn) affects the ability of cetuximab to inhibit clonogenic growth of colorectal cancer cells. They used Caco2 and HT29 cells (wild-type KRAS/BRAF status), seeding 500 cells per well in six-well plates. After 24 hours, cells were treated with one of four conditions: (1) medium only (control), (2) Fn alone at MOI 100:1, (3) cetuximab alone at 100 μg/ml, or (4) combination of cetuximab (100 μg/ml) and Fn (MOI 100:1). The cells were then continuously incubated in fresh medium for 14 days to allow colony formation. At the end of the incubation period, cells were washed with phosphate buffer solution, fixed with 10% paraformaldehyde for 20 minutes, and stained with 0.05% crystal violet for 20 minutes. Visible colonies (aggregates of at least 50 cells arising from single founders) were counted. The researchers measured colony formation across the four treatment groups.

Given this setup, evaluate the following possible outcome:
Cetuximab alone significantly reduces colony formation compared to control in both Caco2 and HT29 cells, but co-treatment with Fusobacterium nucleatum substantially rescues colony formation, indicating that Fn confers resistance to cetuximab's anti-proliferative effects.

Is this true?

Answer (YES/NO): YES